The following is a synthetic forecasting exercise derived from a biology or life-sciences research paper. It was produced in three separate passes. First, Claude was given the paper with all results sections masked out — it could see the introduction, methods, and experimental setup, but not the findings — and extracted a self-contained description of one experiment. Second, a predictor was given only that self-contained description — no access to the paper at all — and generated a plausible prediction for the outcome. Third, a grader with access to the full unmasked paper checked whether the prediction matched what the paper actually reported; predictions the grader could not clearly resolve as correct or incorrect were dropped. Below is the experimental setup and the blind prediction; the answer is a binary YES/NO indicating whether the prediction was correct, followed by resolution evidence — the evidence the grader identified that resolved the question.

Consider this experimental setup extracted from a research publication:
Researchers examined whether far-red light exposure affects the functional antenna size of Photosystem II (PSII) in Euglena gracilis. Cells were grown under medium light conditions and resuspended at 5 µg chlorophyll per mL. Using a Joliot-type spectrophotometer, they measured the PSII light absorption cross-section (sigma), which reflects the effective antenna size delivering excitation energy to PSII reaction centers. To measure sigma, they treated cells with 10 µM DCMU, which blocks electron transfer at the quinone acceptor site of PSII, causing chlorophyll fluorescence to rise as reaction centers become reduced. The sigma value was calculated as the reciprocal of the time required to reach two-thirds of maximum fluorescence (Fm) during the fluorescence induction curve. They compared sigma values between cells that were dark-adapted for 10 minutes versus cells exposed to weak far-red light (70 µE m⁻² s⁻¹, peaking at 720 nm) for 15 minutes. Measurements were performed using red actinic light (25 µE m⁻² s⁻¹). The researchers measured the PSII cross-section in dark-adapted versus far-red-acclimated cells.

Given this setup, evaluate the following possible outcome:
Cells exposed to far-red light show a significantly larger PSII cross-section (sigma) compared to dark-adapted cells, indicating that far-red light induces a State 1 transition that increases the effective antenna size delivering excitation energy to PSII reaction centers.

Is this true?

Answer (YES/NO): YES